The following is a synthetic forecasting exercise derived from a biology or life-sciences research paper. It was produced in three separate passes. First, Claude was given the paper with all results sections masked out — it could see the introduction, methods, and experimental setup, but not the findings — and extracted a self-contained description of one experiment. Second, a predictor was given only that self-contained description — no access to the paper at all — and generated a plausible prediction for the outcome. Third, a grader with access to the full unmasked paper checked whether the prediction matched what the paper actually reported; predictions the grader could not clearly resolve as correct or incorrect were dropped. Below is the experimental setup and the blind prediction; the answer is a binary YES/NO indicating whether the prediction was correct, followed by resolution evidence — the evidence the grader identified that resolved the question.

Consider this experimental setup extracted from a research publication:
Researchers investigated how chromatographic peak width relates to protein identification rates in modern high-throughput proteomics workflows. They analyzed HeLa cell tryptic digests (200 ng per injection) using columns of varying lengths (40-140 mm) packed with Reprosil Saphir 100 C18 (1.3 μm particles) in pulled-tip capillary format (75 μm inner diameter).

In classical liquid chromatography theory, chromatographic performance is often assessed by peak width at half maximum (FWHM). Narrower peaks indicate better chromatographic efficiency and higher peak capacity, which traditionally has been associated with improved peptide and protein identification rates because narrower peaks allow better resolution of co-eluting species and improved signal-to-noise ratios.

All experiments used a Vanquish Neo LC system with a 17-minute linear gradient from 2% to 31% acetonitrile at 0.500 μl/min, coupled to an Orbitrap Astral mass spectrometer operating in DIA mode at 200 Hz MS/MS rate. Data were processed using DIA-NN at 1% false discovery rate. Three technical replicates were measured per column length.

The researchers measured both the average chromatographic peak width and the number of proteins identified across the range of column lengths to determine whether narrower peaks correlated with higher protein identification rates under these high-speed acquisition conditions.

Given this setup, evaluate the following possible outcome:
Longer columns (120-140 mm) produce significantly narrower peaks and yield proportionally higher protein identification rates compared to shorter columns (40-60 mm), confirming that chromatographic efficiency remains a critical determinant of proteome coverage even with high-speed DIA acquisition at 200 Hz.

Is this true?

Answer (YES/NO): NO